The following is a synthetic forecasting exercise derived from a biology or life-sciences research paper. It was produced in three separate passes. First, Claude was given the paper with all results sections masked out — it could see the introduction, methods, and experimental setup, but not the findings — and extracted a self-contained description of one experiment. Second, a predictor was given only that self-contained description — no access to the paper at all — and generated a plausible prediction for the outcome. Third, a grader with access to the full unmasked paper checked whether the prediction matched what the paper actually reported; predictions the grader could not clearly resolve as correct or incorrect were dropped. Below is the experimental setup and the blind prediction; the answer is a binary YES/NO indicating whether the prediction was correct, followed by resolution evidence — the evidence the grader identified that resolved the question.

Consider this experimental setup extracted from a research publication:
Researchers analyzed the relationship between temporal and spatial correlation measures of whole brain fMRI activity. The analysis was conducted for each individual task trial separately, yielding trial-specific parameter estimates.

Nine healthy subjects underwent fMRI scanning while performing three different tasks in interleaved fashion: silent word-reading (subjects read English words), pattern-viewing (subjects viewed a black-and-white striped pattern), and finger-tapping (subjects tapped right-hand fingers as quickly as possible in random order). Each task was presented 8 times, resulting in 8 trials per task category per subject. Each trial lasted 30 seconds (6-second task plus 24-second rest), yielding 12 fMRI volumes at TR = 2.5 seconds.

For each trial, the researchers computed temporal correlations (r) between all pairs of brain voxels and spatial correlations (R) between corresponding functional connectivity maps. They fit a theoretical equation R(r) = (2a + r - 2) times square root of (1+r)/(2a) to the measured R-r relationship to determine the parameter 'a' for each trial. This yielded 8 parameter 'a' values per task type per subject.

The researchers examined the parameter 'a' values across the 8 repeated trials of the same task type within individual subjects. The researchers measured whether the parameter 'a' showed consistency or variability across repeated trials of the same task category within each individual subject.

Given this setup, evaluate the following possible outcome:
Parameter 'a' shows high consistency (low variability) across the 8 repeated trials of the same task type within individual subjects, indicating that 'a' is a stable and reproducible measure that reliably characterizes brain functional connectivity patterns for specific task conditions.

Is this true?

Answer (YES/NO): NO